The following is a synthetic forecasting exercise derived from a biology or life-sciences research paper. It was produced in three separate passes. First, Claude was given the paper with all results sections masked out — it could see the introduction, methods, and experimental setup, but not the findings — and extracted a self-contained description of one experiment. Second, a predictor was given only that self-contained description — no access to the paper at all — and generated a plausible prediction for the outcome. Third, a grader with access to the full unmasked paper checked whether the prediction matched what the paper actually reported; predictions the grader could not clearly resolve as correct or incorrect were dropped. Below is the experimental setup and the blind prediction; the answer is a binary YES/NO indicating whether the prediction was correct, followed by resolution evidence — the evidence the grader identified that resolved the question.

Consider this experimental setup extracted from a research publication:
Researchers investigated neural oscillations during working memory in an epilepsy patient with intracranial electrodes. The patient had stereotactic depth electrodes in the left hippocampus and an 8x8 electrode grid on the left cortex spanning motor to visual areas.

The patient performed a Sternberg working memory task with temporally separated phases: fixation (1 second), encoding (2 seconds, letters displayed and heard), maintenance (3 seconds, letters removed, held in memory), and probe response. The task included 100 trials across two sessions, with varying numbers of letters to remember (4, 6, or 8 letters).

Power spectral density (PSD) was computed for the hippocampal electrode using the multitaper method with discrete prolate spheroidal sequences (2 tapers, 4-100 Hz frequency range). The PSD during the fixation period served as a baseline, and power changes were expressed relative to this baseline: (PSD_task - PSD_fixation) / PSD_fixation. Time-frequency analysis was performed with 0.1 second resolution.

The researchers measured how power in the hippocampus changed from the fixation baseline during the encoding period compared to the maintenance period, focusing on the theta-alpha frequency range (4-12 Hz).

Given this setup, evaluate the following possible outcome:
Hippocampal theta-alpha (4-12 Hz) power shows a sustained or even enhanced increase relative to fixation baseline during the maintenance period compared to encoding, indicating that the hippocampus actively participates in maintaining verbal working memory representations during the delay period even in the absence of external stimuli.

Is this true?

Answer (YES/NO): NO